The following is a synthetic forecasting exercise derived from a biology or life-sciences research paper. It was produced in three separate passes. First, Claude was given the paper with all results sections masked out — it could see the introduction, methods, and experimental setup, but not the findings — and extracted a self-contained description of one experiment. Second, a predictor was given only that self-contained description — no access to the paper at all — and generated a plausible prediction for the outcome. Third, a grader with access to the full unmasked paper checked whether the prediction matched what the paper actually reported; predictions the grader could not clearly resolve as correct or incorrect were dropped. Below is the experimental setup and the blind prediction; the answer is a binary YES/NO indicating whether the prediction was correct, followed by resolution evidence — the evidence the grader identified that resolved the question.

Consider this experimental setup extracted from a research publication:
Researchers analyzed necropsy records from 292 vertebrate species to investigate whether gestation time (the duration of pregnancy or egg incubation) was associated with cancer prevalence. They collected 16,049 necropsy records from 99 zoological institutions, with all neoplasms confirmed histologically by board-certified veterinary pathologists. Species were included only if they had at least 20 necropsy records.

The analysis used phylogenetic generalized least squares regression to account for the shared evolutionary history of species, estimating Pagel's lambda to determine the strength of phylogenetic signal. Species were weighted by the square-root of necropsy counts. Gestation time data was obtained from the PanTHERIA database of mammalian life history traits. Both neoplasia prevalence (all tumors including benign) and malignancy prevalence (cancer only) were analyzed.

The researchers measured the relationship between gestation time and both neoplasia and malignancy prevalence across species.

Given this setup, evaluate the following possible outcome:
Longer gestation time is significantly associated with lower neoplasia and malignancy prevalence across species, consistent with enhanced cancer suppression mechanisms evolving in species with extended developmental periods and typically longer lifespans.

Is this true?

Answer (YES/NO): YES